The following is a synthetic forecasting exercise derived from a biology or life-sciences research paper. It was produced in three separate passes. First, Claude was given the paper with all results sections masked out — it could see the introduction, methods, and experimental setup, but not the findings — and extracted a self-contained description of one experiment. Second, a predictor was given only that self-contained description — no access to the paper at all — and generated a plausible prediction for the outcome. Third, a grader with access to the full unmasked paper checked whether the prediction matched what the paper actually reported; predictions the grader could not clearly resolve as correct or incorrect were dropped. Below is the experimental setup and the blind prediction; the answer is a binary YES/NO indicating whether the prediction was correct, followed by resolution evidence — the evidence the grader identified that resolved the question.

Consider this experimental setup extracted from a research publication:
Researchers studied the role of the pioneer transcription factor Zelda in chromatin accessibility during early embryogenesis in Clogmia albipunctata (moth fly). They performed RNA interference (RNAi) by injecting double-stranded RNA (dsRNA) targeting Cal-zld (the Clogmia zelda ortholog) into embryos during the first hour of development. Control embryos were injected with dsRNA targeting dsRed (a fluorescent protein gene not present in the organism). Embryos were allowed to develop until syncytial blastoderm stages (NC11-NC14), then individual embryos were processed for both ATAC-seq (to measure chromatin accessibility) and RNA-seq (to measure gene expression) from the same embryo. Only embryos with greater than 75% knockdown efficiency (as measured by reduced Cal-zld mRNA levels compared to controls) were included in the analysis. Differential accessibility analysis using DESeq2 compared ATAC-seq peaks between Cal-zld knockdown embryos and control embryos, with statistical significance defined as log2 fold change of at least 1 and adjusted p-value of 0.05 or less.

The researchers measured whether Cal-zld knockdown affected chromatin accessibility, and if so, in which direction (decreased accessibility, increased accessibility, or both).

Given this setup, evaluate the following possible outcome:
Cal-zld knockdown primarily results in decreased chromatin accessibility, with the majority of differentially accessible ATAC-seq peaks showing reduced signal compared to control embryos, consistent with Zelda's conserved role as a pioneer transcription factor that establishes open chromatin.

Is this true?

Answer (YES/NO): NO